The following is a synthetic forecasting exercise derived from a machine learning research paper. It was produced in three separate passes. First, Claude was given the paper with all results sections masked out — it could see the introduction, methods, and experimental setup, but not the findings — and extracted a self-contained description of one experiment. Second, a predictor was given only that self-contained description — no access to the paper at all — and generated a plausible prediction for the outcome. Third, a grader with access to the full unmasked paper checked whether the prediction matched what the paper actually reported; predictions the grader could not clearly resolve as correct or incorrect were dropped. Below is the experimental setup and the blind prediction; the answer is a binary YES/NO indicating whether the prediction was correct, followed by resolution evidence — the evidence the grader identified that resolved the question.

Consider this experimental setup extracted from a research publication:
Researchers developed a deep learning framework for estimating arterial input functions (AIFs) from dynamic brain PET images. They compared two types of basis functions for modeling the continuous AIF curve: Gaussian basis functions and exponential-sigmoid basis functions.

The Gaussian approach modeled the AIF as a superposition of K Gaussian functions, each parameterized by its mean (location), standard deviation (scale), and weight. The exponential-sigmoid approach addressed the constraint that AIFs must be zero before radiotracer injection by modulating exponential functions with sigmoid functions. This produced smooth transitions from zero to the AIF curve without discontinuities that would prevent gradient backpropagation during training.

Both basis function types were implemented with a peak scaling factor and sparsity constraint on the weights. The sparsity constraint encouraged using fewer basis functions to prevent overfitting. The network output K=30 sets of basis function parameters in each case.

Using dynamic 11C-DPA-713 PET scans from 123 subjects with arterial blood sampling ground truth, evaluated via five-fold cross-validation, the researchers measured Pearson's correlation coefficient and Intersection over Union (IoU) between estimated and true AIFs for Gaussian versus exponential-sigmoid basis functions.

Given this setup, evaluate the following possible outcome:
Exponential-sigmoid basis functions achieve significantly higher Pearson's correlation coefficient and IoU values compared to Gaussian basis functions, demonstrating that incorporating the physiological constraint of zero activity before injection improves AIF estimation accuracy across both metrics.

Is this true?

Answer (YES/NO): NO